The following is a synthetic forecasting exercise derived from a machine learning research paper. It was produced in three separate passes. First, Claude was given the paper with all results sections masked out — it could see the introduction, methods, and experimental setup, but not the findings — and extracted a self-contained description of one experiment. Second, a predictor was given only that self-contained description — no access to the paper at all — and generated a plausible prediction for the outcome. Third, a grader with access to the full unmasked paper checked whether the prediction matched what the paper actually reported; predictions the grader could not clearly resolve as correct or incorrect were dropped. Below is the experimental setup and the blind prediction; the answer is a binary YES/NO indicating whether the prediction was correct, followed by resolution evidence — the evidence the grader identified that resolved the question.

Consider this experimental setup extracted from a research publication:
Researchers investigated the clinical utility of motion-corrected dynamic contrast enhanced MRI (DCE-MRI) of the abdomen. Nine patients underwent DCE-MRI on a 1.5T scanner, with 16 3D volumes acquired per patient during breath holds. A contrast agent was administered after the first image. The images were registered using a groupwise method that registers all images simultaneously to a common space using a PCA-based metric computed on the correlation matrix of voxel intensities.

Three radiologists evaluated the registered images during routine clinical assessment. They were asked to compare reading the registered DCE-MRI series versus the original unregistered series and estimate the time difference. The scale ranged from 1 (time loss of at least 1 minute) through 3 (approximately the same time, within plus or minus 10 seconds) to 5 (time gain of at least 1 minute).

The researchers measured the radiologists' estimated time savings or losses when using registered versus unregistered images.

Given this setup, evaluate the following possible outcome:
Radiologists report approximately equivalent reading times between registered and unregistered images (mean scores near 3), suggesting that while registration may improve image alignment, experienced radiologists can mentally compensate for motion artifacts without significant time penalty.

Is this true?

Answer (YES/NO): NO